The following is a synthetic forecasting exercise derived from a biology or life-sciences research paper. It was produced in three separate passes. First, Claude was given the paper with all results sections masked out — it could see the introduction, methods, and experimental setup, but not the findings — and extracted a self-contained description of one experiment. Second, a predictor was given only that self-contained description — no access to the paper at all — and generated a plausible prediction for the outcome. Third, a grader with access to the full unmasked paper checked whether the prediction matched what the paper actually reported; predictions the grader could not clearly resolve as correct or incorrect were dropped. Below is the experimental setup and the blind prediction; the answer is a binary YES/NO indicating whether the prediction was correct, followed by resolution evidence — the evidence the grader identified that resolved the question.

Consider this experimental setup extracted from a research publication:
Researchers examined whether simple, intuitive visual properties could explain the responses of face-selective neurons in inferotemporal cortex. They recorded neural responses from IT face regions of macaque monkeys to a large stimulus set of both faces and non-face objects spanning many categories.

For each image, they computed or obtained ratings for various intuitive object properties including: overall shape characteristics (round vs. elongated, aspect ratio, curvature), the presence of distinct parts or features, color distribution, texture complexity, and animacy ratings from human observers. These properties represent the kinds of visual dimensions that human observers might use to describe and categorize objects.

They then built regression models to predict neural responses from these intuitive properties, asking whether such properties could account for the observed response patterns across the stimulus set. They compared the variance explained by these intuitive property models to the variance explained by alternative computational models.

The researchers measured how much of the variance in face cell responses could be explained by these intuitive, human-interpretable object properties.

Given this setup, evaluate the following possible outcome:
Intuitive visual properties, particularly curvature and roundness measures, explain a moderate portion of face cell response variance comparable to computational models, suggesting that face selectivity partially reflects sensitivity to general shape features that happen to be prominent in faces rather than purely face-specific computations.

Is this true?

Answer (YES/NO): NO